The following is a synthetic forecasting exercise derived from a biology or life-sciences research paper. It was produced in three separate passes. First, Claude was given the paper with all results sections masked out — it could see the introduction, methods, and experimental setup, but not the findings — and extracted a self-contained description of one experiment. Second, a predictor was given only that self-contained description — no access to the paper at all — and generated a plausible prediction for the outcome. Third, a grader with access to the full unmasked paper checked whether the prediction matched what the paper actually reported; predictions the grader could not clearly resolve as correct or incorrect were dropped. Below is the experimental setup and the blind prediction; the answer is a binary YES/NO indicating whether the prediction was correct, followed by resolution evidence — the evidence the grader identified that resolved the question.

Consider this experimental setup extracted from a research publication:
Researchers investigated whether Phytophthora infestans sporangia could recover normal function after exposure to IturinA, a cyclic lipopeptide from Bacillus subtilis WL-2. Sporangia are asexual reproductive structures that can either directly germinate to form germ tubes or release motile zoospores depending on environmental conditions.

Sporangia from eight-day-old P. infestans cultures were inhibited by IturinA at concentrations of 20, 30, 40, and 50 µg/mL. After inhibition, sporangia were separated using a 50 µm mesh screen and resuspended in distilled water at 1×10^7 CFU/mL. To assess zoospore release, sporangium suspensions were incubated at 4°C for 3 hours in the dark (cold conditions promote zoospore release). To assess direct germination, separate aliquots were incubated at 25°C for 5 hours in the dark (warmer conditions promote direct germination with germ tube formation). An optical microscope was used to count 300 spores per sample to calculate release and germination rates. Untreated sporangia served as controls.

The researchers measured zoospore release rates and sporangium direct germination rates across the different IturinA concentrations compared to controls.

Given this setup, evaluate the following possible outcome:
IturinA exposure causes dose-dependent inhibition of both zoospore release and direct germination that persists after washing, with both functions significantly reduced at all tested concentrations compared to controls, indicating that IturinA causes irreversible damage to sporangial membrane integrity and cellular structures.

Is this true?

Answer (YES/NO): NO